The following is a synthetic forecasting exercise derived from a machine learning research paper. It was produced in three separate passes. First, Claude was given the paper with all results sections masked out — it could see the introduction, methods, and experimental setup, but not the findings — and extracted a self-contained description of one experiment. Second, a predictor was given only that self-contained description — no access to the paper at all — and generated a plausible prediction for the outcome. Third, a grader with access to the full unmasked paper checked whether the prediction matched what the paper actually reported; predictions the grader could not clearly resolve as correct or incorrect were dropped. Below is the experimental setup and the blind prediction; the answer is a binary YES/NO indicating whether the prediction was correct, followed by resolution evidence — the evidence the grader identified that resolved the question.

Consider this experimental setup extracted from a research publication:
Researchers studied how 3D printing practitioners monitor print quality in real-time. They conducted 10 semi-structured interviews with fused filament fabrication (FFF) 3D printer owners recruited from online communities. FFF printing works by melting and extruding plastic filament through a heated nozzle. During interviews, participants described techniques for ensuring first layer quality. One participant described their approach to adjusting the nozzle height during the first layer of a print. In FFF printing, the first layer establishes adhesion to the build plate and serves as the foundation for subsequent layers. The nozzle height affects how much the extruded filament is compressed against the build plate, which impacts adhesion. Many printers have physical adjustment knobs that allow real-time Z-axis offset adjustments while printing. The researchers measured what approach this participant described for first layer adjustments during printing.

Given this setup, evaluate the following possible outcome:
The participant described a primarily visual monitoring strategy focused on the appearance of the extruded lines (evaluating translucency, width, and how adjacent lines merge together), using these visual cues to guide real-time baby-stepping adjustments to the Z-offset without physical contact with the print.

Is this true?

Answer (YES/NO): NO